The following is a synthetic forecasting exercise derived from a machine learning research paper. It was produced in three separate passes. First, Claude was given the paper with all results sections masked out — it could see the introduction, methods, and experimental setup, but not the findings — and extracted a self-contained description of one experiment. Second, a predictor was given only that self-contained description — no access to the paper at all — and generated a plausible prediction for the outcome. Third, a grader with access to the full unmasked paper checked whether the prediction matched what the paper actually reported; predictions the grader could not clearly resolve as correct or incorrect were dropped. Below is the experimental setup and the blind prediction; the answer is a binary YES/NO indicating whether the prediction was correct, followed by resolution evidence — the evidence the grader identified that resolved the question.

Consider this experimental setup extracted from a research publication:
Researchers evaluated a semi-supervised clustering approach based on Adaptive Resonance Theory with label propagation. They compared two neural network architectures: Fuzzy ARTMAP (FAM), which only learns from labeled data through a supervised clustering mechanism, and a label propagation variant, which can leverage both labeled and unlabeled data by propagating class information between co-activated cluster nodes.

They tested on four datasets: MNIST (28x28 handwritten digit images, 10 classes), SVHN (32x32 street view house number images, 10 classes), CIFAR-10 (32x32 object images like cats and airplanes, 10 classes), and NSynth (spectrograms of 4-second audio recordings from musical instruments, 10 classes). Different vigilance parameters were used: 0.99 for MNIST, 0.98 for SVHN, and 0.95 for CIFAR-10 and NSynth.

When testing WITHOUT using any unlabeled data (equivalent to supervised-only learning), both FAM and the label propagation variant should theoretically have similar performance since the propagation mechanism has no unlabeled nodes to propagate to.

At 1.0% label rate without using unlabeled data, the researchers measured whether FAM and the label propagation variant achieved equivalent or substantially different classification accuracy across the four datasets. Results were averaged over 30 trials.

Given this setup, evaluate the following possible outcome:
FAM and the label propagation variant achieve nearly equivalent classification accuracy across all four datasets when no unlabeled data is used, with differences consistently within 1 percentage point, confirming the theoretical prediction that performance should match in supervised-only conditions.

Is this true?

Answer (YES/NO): NO